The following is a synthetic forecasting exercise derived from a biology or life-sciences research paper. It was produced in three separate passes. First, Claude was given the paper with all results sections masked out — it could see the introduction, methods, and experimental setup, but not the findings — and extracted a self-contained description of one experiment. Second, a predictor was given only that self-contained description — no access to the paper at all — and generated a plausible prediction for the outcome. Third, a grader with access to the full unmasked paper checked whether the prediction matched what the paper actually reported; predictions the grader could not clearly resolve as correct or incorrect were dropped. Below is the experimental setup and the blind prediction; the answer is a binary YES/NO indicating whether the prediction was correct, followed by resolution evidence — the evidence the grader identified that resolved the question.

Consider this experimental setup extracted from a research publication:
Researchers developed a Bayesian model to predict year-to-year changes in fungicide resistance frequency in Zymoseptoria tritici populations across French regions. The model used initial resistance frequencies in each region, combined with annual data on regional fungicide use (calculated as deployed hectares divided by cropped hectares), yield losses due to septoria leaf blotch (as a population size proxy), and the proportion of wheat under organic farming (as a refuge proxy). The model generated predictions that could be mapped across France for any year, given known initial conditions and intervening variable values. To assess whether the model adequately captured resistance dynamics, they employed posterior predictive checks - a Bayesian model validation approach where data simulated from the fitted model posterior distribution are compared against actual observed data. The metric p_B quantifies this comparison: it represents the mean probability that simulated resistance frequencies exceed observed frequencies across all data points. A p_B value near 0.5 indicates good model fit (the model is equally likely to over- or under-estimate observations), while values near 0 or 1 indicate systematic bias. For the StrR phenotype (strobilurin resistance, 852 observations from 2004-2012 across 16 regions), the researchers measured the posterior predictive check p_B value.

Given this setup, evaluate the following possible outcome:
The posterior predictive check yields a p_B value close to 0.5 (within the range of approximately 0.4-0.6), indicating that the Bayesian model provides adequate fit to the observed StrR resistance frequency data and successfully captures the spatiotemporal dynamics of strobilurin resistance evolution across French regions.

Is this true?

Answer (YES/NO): YES